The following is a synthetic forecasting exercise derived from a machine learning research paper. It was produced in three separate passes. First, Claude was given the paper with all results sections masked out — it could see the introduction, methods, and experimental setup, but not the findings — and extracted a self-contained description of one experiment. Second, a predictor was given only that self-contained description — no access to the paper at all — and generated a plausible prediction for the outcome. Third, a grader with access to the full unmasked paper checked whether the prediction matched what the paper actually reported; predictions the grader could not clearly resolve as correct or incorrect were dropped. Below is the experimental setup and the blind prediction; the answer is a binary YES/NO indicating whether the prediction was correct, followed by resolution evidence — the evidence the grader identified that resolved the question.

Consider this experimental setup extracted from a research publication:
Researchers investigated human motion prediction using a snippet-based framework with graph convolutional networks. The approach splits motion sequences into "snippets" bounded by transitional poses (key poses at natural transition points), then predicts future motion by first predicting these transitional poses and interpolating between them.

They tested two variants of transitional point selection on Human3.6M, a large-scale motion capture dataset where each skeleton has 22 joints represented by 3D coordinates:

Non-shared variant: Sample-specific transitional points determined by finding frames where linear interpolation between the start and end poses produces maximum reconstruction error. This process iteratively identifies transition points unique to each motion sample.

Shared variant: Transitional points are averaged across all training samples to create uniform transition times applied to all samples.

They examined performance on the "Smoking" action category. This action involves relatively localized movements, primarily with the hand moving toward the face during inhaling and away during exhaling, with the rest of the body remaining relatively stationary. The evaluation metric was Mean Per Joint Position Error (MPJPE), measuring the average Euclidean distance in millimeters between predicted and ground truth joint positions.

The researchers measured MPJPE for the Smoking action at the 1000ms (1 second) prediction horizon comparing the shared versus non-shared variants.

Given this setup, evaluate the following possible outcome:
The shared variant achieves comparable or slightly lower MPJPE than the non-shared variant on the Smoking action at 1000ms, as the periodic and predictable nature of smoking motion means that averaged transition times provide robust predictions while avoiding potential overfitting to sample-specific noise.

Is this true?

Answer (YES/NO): NO